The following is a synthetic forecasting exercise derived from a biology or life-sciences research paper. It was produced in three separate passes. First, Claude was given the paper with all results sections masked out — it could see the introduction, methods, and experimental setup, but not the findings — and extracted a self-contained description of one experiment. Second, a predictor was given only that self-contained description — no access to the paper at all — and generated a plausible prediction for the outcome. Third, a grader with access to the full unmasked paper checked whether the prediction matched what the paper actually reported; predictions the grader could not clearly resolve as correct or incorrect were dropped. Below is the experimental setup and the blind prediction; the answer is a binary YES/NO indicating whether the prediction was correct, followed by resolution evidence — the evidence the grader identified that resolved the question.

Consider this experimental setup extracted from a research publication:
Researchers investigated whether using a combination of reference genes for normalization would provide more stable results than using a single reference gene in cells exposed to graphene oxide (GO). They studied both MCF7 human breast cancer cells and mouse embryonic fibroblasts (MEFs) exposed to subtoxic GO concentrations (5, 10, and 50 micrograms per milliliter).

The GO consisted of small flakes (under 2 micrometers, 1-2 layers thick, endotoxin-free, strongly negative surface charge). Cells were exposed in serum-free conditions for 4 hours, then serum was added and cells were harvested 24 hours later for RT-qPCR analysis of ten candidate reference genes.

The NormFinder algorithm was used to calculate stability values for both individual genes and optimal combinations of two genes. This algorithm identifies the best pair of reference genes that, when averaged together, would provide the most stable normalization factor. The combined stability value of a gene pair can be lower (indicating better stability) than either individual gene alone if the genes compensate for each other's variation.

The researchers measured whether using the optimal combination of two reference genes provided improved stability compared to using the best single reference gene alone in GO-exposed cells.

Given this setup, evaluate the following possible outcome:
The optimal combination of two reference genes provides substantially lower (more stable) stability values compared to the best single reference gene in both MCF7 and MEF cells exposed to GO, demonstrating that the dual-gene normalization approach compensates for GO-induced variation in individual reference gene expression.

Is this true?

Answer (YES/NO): NO